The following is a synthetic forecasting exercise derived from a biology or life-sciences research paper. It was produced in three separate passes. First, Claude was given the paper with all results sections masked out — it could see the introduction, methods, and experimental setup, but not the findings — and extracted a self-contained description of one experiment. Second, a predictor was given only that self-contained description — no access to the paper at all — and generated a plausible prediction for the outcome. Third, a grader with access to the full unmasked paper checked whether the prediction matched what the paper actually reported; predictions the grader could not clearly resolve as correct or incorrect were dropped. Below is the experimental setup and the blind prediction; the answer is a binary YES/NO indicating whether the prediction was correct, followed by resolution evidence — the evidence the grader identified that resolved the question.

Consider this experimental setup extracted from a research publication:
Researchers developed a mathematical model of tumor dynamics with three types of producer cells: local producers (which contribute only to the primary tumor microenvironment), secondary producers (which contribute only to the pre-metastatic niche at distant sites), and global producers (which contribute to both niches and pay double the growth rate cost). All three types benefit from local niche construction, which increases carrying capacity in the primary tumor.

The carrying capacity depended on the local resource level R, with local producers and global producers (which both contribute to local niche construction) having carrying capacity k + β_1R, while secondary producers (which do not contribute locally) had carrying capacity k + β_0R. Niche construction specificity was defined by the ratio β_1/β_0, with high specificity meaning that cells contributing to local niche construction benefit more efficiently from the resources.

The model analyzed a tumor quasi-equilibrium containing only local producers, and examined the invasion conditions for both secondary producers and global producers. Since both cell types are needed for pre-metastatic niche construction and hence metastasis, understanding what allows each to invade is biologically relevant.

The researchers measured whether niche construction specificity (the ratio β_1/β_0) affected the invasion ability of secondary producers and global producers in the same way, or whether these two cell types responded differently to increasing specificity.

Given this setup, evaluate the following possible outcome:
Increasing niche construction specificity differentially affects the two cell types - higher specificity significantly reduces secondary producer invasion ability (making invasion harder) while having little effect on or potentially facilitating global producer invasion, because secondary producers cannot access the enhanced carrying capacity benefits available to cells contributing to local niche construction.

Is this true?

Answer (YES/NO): YES